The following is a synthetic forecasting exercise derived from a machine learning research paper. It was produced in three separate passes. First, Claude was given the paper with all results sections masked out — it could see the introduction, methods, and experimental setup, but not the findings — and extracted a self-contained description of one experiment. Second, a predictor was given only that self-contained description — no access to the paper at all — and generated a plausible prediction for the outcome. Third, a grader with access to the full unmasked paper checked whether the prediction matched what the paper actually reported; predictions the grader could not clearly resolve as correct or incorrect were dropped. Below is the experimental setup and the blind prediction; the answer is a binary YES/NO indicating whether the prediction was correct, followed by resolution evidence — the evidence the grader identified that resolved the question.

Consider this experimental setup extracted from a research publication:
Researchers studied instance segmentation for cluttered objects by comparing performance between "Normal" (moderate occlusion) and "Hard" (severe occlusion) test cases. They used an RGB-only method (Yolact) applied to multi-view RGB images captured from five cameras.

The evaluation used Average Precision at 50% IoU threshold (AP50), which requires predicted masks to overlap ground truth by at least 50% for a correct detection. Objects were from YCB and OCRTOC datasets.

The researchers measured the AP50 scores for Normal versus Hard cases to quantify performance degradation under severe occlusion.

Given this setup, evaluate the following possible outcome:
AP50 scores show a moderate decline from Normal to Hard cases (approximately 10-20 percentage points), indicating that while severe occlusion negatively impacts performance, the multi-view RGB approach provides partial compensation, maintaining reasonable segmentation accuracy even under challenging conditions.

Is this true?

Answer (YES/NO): NO